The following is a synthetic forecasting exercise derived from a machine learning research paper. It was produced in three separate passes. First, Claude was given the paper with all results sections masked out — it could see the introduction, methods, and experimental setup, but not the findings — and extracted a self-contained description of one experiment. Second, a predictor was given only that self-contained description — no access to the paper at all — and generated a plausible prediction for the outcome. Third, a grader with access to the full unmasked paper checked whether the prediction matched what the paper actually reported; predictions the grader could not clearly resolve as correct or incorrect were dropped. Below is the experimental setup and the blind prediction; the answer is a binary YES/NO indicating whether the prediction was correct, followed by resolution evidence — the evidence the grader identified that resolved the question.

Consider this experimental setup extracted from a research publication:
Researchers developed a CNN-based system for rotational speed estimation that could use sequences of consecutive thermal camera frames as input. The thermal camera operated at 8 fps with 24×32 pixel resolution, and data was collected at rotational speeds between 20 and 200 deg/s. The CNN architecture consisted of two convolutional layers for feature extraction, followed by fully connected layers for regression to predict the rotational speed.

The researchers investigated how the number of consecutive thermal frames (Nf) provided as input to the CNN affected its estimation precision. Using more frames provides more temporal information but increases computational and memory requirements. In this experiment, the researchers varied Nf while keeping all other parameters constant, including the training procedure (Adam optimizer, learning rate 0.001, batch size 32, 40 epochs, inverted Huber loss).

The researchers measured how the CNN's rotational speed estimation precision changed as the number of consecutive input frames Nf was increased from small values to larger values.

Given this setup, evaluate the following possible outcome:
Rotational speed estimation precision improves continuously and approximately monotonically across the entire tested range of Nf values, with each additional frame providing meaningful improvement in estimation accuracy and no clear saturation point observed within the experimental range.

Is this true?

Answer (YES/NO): NO